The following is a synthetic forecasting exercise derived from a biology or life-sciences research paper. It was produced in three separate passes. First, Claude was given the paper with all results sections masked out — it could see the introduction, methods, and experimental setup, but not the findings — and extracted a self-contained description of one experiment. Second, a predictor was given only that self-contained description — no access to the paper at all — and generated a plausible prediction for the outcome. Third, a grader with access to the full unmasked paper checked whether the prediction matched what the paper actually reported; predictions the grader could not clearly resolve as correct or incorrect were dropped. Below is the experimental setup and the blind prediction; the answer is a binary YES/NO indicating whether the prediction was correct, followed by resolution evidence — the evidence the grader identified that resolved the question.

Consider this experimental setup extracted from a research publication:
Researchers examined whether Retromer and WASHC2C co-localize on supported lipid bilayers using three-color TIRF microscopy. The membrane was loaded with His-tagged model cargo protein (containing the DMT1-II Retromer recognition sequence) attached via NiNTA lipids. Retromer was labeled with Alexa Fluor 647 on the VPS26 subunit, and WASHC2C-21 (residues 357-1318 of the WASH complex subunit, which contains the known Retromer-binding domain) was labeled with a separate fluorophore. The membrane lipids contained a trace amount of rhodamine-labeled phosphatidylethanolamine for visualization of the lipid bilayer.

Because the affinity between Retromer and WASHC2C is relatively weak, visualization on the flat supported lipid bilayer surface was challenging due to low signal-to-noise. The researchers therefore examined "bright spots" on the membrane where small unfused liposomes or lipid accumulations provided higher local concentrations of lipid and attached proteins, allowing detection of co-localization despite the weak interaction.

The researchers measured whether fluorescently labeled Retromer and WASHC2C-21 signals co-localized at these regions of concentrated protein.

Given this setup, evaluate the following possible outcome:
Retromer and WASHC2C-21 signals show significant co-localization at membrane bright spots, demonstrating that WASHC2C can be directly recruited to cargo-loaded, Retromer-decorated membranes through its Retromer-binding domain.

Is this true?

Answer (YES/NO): NO